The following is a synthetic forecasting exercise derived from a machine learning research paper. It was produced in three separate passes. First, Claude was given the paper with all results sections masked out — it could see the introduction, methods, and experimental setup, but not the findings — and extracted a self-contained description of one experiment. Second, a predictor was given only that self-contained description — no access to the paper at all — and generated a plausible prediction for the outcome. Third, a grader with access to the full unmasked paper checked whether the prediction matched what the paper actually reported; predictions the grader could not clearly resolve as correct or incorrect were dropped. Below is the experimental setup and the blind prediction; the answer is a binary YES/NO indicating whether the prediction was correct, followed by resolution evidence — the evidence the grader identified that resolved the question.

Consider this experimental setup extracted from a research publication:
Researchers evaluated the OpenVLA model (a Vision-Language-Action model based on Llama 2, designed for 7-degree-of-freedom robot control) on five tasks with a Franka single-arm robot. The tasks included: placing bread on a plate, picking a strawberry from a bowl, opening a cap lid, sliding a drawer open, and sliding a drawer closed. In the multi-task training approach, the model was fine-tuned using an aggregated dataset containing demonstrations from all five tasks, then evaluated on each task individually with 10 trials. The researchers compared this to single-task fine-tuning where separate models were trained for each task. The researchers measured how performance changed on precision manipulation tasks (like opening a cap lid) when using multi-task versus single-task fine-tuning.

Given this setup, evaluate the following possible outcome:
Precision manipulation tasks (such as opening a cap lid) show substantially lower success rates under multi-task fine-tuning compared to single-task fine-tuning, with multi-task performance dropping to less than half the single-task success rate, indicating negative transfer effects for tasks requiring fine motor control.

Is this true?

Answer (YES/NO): NO